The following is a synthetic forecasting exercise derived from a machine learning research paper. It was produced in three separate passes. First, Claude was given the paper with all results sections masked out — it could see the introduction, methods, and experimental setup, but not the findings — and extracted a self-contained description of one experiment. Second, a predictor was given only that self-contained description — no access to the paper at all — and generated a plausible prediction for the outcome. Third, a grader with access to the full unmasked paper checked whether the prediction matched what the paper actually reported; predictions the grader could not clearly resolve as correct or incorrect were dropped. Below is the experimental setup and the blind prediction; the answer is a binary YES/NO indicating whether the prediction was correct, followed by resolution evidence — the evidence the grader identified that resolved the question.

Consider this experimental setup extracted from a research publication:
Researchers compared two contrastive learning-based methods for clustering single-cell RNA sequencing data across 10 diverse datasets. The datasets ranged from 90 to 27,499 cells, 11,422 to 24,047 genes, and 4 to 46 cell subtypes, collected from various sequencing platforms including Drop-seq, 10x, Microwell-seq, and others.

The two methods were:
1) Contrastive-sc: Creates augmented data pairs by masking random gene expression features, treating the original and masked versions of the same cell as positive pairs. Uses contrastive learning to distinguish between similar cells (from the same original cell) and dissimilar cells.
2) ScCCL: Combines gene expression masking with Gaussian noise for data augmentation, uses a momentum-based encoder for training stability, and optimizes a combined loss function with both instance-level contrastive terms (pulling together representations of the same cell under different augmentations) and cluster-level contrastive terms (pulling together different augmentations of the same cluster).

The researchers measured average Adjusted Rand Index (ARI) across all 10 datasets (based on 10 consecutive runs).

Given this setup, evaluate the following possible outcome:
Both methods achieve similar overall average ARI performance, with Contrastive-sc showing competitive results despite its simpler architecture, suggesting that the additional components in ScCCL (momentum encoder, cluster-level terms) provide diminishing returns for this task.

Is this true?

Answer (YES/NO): NO